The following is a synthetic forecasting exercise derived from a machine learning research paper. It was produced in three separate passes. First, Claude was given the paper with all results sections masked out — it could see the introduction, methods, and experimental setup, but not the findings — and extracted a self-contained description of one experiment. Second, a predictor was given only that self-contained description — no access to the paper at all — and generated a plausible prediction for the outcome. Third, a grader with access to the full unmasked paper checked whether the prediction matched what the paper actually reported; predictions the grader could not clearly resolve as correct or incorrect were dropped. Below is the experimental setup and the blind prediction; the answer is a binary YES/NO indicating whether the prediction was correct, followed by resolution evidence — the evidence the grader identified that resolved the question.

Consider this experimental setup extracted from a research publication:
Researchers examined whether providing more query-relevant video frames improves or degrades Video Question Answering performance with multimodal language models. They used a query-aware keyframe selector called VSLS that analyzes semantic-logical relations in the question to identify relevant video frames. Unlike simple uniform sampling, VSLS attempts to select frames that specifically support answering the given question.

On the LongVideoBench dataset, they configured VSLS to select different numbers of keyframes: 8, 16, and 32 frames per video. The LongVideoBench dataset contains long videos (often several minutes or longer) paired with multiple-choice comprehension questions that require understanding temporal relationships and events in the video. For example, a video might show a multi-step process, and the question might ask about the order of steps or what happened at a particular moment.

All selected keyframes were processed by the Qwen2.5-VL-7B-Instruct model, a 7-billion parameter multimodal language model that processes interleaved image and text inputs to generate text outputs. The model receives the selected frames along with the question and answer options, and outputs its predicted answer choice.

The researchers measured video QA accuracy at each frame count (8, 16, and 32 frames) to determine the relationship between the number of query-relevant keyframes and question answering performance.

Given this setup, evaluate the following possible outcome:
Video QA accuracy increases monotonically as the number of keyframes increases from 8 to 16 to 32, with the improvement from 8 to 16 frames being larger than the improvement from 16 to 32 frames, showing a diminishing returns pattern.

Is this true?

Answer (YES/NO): NO